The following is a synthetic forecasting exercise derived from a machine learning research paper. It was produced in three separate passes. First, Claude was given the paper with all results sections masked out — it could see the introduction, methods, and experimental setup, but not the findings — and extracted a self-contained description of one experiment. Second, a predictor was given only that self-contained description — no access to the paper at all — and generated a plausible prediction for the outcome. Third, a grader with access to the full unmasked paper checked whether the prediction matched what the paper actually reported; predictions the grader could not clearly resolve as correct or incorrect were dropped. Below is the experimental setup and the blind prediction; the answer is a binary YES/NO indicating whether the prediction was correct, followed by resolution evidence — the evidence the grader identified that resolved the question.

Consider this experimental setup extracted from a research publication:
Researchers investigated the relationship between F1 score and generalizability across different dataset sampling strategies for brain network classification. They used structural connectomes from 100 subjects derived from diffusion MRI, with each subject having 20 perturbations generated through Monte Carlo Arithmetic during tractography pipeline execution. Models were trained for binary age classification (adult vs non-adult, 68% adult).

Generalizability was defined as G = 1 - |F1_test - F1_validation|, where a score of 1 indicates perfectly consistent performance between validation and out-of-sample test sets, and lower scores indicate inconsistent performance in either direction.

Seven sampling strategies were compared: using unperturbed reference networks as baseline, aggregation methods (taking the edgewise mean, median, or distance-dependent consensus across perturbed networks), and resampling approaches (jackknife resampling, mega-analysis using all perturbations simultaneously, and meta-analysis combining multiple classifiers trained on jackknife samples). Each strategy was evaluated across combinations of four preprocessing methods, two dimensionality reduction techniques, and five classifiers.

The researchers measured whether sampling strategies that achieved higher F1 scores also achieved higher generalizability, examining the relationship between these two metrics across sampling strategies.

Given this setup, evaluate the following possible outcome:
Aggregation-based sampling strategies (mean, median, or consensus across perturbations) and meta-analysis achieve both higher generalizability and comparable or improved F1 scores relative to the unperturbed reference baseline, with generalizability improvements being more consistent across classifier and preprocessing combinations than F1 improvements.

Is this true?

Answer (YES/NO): NO